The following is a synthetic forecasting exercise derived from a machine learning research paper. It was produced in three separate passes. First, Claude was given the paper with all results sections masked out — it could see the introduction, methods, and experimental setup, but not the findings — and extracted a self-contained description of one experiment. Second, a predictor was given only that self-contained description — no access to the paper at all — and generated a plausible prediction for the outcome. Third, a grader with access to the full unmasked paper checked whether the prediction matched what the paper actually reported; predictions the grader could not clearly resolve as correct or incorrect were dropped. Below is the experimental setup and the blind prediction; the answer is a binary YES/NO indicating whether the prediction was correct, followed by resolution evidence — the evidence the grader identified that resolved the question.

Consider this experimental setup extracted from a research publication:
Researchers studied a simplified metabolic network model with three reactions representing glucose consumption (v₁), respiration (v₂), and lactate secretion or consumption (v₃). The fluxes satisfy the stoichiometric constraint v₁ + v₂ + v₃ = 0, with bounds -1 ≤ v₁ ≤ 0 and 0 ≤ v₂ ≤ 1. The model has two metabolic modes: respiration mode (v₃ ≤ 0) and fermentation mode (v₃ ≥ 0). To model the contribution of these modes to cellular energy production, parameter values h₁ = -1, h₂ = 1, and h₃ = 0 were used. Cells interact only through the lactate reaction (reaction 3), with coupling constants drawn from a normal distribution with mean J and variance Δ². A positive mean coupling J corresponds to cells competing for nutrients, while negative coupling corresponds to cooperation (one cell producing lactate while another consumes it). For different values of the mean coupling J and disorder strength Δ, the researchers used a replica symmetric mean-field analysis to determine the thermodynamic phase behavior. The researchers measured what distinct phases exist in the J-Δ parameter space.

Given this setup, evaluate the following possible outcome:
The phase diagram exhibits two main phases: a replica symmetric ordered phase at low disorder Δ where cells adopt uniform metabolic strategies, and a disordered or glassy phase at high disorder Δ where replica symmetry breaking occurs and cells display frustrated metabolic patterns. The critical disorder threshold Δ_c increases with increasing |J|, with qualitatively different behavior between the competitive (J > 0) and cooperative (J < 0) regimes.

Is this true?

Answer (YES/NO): NO